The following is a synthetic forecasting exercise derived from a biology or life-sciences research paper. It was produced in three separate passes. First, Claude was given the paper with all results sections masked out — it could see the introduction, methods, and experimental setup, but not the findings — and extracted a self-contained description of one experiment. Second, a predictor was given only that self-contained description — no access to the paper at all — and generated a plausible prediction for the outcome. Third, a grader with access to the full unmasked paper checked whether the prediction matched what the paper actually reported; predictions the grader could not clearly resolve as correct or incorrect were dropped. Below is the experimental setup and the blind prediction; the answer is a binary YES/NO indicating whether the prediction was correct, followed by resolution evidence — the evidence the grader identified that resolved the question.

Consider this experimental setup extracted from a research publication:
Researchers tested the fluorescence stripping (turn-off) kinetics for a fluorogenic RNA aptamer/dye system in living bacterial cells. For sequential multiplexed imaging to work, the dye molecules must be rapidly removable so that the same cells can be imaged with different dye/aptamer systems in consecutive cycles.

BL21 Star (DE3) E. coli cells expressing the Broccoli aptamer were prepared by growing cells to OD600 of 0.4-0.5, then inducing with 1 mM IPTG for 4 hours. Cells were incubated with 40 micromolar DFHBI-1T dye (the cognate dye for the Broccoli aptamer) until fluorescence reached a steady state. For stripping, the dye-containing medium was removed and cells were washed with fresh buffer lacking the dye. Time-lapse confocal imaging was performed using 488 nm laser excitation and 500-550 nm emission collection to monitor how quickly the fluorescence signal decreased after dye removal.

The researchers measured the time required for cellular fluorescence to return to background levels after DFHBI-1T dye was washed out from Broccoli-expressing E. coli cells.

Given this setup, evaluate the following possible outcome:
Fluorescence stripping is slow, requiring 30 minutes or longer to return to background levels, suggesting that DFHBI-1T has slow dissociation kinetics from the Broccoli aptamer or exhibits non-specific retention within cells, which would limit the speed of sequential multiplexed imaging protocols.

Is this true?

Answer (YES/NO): NO